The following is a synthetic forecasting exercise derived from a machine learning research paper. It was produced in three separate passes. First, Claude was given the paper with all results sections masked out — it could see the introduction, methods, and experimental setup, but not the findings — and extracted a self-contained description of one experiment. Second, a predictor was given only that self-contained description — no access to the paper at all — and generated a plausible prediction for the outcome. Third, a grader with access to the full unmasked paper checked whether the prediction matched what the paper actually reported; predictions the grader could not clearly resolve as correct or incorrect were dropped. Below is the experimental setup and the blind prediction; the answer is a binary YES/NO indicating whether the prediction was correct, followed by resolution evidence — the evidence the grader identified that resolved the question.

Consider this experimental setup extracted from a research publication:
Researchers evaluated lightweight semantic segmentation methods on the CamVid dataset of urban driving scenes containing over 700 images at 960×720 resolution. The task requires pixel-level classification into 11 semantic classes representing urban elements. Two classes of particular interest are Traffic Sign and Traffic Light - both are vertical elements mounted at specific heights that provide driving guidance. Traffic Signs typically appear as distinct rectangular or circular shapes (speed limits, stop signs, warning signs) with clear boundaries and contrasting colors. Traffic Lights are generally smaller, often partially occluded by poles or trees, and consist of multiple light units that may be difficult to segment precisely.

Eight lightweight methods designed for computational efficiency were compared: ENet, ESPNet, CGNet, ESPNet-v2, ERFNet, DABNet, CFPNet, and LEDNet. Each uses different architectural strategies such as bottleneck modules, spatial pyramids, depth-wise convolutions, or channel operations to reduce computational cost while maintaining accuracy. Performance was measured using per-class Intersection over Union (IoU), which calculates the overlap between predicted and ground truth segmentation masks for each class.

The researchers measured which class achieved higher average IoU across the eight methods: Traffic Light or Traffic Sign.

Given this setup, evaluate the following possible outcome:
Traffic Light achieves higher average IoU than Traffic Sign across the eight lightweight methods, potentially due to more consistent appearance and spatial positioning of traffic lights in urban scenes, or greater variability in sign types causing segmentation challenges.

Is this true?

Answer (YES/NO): NO